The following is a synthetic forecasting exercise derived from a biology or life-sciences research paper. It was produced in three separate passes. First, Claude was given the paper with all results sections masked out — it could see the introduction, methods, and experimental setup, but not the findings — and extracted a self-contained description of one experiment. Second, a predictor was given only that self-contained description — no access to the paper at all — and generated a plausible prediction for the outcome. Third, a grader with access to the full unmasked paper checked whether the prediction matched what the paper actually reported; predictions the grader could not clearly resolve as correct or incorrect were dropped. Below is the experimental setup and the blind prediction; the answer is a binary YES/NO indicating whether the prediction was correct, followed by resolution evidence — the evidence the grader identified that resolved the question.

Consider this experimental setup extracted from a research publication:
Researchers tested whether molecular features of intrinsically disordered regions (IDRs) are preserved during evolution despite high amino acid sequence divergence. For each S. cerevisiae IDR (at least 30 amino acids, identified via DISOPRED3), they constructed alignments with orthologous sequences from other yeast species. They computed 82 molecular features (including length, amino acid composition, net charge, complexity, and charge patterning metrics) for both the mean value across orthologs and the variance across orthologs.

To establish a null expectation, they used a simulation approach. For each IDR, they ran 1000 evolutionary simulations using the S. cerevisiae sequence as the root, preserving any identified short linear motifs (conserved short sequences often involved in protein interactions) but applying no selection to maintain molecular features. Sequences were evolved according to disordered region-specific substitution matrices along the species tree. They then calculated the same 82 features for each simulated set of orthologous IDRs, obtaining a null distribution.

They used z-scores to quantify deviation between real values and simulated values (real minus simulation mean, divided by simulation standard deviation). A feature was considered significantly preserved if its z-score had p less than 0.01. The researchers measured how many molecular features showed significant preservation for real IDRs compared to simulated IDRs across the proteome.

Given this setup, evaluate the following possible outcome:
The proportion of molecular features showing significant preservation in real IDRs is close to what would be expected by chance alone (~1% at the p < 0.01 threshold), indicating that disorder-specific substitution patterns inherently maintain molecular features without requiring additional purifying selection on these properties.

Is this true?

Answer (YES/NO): NO